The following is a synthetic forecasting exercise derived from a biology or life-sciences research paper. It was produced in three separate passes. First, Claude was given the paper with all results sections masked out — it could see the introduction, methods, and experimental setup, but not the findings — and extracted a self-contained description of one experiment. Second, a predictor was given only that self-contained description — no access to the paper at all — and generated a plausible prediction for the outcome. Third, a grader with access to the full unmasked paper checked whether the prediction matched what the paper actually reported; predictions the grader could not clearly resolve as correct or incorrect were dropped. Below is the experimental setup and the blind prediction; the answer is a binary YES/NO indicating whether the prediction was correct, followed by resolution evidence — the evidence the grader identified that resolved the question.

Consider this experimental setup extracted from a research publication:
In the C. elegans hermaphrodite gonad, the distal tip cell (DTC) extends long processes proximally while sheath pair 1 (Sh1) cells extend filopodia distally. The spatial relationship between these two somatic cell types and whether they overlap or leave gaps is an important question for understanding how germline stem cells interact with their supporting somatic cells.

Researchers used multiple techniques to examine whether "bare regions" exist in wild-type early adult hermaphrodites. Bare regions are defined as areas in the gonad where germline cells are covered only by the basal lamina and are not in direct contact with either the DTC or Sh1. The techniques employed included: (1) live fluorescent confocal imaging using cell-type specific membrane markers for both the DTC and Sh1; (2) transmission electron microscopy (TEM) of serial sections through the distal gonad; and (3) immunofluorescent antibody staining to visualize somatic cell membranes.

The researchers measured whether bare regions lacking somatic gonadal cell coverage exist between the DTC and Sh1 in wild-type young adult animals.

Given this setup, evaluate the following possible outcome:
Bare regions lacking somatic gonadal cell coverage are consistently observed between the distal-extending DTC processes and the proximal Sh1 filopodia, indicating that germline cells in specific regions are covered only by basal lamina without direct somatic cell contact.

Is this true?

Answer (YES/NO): YES